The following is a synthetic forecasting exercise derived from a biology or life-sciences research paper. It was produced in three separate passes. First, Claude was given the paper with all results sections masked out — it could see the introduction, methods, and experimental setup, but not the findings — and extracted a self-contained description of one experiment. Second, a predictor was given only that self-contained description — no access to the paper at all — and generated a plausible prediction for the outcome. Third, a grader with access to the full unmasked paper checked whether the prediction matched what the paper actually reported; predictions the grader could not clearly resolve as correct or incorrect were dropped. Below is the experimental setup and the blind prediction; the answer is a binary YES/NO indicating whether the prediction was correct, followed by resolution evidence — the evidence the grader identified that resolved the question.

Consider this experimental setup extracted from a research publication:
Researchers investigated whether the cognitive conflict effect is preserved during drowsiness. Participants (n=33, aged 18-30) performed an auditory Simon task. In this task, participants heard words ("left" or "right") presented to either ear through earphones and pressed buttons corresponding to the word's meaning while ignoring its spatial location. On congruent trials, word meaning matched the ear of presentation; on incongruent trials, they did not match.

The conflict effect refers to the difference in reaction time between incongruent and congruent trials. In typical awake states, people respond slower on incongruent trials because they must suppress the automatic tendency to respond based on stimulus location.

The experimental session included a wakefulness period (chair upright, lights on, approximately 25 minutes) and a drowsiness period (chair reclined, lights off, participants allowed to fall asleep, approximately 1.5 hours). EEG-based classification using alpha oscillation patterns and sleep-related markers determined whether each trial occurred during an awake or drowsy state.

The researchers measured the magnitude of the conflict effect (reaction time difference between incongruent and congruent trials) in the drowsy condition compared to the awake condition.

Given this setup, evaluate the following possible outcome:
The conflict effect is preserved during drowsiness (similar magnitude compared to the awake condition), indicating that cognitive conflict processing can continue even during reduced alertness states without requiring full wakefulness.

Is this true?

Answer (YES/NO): YES